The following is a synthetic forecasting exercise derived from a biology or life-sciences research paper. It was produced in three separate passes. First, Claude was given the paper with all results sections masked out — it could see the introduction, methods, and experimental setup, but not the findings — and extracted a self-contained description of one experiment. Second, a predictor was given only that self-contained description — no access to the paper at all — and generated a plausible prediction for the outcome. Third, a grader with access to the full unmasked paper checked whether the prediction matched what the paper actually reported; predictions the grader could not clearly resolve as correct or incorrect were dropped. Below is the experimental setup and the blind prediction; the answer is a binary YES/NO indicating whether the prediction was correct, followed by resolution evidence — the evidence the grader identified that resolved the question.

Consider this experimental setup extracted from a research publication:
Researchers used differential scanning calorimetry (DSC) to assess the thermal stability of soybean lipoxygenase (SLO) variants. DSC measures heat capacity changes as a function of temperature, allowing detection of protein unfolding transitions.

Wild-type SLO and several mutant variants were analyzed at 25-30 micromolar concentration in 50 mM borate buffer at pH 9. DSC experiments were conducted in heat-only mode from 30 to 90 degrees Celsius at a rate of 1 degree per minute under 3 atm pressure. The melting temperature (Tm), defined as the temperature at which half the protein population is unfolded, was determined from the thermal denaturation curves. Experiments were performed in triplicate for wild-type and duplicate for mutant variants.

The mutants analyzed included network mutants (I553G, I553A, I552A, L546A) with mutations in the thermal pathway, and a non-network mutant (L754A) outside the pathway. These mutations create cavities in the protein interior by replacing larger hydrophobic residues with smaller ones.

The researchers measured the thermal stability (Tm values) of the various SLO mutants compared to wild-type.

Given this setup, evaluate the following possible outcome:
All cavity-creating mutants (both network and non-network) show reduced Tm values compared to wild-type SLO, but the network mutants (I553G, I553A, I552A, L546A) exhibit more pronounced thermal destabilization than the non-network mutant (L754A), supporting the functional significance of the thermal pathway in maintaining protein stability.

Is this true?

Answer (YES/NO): NO